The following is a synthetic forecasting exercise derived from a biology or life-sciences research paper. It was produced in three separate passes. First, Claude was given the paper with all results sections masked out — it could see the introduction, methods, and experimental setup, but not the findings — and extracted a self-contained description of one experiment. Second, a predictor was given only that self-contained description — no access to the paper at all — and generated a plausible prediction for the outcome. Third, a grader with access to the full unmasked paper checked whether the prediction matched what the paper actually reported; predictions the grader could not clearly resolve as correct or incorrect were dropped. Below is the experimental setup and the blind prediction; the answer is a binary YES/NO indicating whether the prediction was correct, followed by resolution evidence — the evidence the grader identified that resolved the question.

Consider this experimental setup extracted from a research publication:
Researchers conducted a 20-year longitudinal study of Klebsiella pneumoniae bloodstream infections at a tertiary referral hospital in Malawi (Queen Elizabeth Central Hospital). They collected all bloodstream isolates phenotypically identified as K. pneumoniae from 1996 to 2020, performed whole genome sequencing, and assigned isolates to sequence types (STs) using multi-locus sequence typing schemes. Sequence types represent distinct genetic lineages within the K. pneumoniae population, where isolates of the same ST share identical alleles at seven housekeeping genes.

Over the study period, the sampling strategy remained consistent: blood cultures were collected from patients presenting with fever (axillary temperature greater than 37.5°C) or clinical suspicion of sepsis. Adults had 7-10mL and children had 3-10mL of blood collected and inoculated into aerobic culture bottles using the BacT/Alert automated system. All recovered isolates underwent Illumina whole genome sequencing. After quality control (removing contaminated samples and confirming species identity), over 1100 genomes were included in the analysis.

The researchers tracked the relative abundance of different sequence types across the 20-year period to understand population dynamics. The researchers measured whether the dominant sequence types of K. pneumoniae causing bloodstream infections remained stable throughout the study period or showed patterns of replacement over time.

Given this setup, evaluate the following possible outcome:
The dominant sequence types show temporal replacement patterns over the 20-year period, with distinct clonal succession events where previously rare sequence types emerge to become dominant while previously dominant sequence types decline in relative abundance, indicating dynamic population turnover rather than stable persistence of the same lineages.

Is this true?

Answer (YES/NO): YES